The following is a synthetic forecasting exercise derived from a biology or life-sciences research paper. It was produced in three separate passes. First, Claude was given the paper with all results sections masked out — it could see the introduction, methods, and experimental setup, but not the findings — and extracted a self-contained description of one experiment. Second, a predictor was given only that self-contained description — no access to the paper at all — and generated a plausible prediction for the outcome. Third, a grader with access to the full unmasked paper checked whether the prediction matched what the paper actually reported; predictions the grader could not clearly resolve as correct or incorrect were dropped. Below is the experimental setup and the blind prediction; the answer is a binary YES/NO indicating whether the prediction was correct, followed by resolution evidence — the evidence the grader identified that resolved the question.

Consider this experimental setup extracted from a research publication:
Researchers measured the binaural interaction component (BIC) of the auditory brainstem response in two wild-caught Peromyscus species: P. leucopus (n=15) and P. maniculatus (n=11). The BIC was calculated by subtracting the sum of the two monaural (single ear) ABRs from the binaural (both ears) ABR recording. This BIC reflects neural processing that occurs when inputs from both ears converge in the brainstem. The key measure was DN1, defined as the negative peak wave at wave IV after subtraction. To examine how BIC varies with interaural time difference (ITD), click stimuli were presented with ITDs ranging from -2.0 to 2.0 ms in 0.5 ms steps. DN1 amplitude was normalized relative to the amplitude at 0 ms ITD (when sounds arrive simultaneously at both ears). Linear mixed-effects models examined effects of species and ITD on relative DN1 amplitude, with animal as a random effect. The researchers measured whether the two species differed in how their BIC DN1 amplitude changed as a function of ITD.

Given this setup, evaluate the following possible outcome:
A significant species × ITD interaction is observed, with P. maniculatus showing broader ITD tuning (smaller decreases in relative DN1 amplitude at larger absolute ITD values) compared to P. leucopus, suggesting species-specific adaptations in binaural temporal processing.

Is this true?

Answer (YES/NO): NO